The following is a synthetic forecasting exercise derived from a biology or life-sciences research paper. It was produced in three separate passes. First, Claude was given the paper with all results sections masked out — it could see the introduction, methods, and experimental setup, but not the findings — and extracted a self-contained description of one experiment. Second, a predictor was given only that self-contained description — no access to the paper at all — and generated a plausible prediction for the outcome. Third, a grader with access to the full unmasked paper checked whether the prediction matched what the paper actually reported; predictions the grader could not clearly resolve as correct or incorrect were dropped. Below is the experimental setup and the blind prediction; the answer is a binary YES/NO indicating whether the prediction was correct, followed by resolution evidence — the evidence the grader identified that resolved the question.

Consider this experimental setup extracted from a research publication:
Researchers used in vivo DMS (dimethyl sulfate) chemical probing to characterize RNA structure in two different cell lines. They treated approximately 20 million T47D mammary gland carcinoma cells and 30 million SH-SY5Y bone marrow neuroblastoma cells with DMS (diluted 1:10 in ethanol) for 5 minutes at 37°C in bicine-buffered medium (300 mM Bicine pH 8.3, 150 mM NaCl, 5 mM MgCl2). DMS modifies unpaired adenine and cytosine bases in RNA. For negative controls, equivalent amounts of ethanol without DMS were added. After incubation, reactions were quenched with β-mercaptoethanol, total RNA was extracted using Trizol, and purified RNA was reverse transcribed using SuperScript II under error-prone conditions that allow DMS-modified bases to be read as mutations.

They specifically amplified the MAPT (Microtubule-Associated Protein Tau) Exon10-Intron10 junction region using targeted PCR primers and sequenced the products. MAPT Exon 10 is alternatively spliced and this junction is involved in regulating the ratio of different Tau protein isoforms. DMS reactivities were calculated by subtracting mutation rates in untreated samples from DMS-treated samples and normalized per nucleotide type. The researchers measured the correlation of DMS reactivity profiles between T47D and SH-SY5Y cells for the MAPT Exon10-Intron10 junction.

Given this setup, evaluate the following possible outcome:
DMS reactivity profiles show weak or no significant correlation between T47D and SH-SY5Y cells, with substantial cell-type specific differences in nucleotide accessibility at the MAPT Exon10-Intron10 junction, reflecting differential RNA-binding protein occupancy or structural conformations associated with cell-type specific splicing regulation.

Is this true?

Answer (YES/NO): NO